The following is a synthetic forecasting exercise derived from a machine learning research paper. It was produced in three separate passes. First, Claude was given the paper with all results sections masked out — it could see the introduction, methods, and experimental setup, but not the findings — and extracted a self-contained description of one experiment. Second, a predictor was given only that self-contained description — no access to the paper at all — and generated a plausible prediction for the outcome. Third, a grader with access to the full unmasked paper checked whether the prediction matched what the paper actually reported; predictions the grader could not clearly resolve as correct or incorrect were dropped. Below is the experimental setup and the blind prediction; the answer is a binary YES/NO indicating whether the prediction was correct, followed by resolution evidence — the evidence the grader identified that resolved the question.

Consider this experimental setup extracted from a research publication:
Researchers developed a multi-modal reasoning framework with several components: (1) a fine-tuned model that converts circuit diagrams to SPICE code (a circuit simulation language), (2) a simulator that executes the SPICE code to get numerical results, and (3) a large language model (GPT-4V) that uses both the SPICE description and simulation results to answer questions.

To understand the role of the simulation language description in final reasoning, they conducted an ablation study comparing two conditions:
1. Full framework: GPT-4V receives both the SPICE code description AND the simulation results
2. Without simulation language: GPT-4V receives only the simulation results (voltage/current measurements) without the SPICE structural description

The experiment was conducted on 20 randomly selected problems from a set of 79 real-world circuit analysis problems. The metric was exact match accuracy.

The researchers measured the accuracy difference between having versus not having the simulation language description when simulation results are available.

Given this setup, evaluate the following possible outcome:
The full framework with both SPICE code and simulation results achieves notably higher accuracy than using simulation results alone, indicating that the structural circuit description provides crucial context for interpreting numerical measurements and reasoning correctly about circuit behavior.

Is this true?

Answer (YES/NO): YES